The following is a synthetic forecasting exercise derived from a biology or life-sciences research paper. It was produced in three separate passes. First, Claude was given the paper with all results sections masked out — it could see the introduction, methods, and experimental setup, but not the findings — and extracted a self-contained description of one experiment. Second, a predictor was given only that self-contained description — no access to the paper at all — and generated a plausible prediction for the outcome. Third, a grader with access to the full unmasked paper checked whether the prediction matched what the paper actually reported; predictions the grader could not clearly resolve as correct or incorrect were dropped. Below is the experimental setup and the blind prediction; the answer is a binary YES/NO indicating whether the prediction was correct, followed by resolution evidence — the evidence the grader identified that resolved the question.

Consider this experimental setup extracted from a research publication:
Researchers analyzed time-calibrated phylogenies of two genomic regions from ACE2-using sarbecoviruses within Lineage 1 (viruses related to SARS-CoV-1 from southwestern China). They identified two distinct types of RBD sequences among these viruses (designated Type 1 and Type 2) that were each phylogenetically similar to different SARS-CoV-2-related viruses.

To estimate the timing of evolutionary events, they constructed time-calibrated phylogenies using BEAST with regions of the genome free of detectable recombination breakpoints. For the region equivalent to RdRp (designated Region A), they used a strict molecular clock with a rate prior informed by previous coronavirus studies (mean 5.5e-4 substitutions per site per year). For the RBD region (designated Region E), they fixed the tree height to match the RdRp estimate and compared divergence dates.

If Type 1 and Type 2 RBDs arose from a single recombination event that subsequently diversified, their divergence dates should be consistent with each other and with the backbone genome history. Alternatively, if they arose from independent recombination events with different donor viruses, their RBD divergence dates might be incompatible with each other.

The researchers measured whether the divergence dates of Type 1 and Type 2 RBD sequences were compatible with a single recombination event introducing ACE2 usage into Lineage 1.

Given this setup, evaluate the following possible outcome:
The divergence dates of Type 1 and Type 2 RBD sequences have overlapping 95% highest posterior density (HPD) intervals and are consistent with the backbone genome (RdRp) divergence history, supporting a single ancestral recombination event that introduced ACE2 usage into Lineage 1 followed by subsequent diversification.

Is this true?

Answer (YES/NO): NO